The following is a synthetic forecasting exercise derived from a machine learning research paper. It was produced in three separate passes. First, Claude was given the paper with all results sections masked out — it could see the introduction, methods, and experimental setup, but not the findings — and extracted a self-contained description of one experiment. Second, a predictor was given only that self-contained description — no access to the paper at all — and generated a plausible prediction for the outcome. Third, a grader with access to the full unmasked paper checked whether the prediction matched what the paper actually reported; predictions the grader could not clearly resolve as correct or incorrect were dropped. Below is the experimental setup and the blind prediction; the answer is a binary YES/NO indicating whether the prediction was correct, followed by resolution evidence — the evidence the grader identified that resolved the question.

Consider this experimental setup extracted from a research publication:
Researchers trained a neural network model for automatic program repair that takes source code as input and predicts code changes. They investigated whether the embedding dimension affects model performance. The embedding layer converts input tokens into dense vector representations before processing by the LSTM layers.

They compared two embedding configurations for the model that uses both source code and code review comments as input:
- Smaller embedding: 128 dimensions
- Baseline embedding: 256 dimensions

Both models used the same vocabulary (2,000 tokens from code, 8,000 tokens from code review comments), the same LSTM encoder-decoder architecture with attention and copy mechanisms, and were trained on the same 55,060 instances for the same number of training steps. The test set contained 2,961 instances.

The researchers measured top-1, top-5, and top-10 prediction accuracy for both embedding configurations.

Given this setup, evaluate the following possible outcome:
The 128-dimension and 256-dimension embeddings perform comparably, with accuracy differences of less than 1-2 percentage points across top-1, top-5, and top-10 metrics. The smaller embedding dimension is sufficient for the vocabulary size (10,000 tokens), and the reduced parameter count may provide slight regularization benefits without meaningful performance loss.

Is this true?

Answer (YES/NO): NO